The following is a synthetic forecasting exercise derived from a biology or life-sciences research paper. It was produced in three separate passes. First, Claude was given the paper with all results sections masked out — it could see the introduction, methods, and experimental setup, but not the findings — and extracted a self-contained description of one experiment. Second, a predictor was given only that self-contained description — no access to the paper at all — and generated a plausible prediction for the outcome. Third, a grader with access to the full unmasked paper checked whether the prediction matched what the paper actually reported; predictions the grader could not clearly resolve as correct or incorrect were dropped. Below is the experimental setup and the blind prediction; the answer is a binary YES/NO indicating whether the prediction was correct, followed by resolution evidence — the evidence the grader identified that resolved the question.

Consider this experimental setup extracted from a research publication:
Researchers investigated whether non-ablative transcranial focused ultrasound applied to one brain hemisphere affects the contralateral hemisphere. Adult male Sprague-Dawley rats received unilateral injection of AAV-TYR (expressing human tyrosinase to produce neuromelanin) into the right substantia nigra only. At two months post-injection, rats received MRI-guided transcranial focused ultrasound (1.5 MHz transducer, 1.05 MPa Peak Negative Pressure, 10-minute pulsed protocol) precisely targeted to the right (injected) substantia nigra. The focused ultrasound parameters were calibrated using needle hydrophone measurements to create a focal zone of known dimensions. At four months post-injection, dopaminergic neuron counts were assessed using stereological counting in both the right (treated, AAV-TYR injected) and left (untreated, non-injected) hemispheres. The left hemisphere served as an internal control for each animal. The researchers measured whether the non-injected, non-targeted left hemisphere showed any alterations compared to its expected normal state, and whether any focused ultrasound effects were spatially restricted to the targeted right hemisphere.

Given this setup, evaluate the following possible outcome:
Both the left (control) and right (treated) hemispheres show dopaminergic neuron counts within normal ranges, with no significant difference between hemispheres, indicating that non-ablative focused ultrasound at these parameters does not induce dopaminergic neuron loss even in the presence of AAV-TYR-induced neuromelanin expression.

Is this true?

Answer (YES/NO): NO